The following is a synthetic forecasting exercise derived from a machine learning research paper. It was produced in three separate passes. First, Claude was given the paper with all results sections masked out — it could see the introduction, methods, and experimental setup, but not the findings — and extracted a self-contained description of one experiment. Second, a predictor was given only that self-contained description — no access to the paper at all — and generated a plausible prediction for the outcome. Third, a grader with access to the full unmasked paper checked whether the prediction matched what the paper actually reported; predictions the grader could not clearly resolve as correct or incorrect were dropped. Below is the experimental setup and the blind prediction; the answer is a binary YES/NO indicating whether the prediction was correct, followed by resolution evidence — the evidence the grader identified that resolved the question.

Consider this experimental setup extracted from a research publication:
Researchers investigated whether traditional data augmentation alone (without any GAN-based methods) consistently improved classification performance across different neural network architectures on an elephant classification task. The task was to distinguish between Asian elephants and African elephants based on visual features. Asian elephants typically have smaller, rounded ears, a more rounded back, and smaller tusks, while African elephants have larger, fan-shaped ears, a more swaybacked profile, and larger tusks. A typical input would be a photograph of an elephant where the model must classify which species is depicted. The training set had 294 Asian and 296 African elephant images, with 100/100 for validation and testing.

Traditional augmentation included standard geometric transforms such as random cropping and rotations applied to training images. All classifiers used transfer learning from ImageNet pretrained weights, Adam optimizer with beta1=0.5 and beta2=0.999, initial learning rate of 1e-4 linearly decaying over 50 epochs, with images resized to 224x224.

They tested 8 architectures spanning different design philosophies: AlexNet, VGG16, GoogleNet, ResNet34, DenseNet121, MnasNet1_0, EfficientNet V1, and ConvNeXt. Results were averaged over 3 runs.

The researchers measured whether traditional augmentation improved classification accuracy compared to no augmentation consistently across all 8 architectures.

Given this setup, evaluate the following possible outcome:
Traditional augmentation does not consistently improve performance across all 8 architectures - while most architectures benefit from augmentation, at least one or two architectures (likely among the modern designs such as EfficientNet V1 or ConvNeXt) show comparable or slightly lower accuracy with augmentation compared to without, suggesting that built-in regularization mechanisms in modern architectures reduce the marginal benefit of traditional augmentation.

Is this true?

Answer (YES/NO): YES